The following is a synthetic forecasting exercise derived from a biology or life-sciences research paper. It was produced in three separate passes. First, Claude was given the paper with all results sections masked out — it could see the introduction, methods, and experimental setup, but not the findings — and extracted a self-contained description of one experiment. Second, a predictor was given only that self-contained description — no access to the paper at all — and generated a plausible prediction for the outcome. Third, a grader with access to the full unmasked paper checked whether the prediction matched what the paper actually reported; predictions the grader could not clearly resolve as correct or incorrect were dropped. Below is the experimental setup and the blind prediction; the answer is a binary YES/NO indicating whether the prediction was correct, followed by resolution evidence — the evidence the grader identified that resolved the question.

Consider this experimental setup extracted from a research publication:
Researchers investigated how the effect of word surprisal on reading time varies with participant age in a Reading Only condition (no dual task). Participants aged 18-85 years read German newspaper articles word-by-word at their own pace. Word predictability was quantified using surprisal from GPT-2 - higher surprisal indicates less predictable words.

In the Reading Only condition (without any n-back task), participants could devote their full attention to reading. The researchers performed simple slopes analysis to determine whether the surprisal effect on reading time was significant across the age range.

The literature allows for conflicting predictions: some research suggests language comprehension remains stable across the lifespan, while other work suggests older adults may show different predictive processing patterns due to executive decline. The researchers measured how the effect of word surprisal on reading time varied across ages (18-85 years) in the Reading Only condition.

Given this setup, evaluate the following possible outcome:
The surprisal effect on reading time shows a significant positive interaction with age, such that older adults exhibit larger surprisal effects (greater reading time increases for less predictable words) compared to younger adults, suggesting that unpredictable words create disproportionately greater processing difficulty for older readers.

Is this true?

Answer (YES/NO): YES